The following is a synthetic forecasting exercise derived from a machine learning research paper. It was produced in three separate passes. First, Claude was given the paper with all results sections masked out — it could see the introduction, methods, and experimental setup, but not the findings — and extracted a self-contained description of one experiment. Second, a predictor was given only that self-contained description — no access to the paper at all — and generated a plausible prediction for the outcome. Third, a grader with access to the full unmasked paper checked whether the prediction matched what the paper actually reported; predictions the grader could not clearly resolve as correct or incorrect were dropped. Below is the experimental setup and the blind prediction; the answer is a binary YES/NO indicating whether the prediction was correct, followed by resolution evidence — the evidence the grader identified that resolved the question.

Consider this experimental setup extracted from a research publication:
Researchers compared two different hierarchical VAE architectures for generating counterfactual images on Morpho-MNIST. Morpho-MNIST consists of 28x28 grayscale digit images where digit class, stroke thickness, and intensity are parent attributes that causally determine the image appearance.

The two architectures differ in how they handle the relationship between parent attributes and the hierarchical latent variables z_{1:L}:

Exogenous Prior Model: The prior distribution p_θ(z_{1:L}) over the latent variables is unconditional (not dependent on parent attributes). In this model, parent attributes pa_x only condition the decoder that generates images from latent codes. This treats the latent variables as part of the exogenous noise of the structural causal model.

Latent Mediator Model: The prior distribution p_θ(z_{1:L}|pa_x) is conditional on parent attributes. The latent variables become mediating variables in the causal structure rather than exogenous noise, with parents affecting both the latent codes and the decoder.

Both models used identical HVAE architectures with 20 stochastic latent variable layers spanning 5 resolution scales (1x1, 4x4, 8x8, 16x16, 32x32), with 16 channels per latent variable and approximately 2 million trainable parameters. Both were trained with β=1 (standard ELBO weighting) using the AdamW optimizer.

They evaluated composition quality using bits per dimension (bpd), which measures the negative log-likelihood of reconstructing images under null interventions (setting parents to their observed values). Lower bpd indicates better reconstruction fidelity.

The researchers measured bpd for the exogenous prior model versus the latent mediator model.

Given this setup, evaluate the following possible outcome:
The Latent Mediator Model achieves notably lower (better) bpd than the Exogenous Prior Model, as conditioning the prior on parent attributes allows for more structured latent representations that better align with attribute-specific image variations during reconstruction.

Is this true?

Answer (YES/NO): NO